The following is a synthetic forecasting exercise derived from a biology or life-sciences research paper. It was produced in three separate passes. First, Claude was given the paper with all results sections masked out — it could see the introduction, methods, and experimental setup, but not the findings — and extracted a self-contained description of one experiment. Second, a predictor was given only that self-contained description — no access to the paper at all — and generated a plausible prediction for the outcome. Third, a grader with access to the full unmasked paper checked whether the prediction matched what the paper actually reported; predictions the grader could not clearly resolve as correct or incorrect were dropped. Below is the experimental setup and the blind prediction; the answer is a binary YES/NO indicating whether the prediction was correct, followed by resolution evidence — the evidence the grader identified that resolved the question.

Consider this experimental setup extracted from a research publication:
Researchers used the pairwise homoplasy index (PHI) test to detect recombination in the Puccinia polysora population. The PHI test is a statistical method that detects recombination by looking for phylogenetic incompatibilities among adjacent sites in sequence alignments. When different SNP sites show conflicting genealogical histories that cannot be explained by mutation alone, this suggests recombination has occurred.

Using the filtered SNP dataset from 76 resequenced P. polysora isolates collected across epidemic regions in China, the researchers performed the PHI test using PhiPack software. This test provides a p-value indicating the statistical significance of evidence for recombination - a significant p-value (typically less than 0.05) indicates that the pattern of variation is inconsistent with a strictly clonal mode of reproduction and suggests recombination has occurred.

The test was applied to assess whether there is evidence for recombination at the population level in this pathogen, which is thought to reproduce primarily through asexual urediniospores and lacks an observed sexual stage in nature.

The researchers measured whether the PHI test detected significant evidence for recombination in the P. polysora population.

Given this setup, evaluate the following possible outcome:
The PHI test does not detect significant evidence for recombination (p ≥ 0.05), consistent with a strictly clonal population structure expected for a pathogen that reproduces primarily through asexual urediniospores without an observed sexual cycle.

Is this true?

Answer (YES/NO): NO